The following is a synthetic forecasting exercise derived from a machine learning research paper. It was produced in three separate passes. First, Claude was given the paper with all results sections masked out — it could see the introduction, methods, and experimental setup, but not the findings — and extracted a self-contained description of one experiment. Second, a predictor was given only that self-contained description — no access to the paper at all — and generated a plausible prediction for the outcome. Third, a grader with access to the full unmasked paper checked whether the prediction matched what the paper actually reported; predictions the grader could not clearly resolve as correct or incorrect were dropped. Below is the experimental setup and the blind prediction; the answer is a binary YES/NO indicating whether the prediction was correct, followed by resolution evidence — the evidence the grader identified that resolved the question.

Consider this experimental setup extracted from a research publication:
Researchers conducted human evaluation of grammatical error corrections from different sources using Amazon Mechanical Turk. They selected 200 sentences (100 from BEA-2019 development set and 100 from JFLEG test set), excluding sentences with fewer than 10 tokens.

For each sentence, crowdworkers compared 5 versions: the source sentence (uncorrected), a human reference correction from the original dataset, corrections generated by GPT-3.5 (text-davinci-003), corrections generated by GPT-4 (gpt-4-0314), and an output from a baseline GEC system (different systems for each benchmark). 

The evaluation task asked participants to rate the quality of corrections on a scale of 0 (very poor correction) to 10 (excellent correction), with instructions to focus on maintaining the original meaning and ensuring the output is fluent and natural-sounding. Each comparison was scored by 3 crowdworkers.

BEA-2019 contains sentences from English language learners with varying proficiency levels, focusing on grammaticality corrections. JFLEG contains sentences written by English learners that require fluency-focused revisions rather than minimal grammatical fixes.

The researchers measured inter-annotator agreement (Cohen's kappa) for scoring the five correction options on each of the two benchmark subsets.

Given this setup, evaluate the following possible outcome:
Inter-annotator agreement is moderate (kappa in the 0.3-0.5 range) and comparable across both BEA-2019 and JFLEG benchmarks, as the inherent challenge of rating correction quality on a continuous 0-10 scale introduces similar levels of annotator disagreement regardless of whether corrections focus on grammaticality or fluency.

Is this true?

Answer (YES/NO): NO